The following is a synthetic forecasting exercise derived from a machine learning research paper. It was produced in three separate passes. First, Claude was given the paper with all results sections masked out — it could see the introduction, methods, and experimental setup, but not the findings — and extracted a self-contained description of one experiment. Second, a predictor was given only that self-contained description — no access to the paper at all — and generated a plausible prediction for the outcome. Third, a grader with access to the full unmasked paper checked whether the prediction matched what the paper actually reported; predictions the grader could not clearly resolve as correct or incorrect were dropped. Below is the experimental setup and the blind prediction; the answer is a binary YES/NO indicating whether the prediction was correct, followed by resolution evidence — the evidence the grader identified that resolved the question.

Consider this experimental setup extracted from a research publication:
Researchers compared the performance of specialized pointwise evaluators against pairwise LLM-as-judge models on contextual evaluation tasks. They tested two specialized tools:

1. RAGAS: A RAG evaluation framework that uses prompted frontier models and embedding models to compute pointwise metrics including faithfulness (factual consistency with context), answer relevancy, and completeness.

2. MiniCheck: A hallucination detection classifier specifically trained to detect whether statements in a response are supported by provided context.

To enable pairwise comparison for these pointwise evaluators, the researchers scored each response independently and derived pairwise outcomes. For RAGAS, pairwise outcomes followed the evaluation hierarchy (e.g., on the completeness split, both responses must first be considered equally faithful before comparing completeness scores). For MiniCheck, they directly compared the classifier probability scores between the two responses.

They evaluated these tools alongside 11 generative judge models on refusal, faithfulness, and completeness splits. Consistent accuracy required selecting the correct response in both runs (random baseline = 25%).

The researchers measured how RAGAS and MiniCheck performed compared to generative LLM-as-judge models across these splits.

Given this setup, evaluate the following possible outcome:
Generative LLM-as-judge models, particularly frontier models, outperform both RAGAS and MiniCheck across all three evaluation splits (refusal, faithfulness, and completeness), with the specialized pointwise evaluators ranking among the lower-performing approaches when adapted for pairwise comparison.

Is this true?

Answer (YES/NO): NO